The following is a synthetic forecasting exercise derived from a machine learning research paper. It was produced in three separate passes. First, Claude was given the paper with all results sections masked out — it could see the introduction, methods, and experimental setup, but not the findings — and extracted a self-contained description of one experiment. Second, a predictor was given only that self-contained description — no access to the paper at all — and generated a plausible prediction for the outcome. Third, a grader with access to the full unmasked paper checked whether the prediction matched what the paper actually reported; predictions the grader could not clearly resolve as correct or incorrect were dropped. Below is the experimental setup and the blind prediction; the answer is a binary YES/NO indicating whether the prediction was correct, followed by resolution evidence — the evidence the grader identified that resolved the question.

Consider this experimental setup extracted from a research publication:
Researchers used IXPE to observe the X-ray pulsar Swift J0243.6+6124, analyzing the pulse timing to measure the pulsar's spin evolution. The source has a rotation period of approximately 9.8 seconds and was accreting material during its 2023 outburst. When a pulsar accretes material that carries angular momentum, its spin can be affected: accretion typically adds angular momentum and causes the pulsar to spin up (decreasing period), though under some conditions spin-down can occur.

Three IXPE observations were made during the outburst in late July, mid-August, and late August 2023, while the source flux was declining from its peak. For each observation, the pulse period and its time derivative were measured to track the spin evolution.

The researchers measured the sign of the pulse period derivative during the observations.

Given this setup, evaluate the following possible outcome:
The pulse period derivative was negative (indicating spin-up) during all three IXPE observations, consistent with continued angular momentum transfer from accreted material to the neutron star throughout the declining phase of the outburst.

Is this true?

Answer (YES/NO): YES